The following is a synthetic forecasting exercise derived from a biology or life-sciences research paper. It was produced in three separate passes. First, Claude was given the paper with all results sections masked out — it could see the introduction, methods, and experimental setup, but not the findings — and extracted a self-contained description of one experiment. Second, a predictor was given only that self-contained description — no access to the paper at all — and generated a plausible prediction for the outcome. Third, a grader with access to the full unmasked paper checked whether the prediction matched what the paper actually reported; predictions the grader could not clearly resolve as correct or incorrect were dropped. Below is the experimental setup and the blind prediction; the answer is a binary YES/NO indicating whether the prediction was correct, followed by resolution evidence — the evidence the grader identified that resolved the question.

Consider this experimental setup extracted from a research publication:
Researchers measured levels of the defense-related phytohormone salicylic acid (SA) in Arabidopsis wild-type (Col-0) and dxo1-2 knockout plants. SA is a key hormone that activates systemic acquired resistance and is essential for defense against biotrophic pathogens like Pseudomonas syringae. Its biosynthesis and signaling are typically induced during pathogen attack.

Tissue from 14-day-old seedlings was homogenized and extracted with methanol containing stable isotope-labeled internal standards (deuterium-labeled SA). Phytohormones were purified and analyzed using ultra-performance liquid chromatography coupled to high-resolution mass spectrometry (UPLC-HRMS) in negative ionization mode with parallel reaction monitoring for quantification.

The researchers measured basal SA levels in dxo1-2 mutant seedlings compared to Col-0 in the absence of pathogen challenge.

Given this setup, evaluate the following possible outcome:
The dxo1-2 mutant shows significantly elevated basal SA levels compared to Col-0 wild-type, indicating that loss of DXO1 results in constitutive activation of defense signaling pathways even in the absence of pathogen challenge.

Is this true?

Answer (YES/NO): YES